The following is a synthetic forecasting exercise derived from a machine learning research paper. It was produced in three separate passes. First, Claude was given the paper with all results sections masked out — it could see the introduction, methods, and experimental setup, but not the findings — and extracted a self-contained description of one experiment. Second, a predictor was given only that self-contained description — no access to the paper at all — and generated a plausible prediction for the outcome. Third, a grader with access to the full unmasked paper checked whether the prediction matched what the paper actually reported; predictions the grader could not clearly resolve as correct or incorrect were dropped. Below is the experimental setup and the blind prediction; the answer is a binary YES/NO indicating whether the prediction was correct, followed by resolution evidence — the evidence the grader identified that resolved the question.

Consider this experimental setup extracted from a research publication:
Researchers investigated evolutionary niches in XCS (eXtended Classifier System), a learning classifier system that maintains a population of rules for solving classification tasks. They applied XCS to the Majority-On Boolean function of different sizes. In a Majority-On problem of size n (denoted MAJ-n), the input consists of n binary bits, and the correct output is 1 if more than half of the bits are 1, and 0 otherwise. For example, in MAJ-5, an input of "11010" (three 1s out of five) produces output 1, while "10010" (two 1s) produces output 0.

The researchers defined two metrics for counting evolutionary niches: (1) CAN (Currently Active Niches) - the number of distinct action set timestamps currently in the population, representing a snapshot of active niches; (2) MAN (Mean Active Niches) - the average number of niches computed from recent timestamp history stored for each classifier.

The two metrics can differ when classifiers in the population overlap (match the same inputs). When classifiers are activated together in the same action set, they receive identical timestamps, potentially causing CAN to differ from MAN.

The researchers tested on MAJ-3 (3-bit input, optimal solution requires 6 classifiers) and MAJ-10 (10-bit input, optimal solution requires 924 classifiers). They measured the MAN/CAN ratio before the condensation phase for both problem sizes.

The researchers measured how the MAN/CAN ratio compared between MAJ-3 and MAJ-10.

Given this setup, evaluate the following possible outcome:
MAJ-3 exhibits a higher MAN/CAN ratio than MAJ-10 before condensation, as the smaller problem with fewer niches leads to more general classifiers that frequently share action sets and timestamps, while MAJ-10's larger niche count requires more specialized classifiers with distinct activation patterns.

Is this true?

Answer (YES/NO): NO